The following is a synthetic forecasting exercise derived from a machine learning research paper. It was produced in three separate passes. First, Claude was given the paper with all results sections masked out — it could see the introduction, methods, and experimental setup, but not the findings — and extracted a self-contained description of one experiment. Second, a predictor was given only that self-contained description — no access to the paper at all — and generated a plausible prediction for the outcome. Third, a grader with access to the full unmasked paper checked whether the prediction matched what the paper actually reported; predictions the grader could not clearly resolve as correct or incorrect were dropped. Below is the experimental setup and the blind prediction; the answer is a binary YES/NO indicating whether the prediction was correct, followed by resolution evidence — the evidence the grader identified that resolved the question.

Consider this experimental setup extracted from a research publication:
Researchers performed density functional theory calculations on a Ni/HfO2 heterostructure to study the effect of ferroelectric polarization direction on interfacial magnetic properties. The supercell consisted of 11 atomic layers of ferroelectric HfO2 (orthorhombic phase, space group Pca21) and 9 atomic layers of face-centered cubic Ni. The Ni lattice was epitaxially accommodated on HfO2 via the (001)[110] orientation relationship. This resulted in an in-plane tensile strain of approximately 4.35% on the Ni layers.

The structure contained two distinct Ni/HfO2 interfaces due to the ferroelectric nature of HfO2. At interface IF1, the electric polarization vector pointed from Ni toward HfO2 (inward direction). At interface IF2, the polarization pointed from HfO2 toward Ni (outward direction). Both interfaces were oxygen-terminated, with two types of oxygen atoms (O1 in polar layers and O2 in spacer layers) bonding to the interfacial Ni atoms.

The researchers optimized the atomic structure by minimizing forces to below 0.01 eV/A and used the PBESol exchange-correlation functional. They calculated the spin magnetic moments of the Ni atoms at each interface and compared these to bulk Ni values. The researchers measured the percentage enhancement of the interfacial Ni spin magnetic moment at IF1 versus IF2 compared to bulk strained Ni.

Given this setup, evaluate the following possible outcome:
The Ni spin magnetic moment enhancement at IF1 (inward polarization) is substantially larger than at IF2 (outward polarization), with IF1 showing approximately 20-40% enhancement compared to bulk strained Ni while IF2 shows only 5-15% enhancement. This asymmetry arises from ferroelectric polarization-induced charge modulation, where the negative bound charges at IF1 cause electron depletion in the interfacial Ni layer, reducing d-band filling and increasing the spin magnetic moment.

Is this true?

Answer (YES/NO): NO